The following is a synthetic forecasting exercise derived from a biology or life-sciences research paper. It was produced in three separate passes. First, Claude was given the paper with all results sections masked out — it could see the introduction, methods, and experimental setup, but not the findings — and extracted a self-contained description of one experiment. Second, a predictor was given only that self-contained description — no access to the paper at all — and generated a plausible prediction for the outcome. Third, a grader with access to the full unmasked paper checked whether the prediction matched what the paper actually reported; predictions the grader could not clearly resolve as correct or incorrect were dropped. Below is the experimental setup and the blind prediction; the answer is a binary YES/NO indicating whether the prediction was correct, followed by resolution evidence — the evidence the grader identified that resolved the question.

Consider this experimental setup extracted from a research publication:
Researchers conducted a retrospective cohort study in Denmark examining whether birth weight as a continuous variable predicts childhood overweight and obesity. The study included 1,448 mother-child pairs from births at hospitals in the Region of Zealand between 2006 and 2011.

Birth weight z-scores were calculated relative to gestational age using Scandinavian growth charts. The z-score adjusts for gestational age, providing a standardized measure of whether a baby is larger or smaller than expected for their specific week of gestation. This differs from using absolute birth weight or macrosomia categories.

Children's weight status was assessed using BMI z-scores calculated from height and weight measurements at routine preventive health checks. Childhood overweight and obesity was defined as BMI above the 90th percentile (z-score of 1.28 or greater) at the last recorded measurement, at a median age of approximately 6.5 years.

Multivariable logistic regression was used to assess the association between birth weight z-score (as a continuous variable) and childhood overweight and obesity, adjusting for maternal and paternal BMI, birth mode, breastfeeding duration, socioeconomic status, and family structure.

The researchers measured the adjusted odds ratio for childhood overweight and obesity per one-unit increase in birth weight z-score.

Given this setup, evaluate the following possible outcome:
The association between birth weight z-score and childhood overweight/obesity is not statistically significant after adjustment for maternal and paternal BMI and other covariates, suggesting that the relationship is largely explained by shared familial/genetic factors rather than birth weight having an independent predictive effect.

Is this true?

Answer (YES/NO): NO